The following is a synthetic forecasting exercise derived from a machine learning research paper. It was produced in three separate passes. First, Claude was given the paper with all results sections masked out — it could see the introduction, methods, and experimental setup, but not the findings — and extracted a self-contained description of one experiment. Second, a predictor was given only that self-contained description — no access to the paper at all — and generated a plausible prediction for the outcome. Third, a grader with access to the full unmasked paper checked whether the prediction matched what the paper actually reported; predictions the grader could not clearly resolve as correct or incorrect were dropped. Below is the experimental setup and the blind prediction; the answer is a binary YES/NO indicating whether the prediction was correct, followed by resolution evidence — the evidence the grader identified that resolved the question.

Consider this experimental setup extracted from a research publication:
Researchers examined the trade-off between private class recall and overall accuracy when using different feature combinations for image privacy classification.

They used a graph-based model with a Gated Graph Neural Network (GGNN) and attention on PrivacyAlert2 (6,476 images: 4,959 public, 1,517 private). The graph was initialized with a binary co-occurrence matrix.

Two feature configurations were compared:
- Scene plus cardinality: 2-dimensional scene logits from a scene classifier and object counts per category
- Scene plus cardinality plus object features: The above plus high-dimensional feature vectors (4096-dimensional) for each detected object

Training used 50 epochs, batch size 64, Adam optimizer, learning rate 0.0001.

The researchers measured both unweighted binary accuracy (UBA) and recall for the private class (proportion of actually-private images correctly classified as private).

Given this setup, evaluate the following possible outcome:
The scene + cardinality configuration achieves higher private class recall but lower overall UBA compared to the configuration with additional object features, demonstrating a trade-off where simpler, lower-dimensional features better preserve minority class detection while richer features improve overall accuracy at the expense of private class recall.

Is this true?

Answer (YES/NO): NO